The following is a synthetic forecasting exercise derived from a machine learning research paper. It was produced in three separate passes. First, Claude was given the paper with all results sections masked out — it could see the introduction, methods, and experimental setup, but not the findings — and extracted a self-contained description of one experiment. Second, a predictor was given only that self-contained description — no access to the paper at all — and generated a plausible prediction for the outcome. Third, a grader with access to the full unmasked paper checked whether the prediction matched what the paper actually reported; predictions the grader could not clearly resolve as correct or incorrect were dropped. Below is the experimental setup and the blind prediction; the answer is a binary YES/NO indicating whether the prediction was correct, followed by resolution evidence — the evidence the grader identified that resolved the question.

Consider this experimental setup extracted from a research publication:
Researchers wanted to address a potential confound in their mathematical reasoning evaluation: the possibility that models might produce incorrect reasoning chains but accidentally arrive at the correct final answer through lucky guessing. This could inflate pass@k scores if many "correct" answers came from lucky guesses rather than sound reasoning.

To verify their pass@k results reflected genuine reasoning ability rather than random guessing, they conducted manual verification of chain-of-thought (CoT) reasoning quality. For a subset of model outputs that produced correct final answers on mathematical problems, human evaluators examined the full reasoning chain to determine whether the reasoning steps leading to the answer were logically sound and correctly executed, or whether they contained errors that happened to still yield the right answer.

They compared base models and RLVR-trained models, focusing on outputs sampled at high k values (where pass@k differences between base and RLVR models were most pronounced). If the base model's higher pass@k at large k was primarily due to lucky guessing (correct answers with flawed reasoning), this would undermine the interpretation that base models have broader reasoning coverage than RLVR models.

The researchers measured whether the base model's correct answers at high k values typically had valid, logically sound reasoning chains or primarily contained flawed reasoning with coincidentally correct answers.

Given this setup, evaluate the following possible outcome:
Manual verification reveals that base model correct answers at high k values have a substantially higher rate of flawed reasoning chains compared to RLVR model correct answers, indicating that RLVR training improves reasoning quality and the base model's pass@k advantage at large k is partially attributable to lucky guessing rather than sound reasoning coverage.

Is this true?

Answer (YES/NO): NO